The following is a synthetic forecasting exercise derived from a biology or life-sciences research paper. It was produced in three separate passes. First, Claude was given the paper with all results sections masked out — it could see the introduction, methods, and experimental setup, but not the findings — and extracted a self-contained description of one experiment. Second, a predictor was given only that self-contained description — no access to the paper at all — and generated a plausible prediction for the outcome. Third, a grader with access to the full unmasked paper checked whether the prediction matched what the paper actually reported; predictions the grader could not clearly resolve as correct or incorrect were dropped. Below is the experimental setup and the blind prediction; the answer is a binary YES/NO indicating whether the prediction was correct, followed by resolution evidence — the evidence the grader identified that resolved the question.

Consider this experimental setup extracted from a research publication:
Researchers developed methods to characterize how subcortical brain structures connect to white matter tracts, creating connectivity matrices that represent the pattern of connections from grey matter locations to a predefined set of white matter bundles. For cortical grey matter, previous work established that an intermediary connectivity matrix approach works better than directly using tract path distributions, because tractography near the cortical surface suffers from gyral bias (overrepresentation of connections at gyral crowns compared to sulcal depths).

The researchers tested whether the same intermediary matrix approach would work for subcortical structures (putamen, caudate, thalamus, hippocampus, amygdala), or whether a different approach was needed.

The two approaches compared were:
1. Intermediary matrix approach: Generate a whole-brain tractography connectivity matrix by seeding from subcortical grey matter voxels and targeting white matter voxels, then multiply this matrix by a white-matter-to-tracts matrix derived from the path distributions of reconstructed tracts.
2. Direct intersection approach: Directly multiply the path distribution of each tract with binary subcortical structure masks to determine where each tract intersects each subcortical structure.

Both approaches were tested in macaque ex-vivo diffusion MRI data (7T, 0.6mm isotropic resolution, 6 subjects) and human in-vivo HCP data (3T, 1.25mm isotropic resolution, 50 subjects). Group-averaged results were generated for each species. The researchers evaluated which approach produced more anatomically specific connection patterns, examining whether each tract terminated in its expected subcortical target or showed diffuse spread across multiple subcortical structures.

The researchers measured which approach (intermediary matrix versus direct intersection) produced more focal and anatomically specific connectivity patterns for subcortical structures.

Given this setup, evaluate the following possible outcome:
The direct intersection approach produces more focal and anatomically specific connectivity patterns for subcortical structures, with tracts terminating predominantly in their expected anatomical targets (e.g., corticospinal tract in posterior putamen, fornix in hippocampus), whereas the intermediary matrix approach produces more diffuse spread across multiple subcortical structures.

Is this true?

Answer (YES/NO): YES